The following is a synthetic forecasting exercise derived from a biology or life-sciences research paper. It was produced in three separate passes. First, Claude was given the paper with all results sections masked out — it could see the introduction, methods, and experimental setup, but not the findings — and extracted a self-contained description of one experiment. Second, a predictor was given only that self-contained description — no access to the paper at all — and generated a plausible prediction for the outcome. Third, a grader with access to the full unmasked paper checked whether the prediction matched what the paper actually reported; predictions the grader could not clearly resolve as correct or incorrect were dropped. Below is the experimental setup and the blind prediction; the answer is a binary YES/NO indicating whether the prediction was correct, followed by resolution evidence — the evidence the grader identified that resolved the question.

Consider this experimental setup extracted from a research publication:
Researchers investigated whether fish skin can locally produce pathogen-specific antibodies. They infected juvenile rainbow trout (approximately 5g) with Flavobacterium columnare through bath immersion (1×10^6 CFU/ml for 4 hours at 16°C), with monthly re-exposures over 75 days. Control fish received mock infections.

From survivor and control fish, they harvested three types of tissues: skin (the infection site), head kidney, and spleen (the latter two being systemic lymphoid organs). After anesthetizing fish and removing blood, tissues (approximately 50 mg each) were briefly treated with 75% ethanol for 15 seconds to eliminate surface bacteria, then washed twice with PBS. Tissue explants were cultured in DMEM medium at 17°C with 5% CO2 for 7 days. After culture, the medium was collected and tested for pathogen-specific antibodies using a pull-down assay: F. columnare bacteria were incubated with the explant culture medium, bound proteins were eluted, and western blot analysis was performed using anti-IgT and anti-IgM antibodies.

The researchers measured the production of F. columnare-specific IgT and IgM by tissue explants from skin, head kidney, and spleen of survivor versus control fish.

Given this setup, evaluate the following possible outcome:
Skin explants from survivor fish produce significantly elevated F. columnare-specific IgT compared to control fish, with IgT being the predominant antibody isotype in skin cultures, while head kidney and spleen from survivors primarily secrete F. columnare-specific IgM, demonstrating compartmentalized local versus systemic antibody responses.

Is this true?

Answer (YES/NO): YES